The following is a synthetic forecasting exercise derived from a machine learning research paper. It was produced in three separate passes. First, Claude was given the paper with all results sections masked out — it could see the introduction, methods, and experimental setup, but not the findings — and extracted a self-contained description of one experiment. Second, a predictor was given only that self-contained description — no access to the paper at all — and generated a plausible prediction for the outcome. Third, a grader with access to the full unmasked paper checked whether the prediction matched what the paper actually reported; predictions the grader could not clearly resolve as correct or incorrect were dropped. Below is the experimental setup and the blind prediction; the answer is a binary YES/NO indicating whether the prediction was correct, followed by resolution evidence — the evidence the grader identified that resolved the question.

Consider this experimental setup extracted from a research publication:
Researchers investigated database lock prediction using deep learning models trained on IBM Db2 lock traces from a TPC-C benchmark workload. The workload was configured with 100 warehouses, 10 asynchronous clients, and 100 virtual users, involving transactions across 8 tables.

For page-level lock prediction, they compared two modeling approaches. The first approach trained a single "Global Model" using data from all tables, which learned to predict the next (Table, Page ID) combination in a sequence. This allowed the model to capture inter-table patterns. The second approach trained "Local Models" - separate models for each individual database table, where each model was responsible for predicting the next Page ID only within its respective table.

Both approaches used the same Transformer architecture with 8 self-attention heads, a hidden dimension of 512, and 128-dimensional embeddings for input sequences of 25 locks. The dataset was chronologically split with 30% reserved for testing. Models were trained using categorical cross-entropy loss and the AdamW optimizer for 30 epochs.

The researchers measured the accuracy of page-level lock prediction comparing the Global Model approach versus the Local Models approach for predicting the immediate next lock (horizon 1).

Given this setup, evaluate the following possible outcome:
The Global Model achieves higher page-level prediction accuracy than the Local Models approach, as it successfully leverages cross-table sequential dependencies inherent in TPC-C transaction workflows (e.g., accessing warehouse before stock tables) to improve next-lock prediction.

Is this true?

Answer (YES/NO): YES